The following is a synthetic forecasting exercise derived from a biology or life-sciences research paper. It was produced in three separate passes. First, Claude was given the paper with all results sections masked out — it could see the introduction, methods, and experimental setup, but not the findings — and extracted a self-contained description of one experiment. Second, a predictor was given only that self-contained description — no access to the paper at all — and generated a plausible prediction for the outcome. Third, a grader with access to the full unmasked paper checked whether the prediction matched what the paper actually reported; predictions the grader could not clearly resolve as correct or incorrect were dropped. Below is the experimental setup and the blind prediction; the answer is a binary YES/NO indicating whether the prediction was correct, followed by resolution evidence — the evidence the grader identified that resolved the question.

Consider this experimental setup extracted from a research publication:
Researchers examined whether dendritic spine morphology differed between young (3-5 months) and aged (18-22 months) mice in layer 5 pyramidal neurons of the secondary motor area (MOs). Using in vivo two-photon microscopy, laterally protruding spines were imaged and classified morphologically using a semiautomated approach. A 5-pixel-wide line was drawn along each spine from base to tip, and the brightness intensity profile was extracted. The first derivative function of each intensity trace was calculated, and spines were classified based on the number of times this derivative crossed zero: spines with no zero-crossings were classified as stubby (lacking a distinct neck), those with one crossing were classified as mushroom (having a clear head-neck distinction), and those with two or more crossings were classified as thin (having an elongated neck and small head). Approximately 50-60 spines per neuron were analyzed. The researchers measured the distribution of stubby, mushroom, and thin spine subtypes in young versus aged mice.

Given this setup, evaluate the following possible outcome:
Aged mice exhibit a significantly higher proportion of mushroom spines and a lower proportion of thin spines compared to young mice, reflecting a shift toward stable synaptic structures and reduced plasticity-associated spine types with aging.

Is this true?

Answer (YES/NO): NO